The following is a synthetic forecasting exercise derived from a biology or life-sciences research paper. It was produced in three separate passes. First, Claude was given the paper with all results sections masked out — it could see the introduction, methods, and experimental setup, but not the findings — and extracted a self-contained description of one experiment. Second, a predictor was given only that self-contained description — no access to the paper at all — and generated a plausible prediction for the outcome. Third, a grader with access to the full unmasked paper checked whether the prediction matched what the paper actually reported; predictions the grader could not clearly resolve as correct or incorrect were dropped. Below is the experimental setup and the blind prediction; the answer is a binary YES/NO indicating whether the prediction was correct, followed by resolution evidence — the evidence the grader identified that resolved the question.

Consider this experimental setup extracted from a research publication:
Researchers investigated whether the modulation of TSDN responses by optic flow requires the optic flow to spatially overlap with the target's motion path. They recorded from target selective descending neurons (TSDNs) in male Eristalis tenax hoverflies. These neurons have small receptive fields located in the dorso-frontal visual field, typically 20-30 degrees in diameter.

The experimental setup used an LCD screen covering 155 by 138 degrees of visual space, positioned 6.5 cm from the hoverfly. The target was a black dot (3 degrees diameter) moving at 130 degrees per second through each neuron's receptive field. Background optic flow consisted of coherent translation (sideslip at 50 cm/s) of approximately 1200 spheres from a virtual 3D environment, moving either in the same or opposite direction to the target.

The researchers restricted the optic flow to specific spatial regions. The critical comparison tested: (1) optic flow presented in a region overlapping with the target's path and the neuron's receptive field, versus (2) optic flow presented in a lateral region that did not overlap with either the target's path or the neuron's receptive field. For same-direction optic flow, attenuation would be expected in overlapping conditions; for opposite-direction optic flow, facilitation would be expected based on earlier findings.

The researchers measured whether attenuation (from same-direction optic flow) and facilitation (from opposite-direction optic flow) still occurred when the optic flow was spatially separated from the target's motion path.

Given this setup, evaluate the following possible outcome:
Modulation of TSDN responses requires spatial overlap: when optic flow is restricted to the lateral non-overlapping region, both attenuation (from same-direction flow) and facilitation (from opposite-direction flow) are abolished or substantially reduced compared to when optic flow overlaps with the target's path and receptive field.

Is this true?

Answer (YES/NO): NO